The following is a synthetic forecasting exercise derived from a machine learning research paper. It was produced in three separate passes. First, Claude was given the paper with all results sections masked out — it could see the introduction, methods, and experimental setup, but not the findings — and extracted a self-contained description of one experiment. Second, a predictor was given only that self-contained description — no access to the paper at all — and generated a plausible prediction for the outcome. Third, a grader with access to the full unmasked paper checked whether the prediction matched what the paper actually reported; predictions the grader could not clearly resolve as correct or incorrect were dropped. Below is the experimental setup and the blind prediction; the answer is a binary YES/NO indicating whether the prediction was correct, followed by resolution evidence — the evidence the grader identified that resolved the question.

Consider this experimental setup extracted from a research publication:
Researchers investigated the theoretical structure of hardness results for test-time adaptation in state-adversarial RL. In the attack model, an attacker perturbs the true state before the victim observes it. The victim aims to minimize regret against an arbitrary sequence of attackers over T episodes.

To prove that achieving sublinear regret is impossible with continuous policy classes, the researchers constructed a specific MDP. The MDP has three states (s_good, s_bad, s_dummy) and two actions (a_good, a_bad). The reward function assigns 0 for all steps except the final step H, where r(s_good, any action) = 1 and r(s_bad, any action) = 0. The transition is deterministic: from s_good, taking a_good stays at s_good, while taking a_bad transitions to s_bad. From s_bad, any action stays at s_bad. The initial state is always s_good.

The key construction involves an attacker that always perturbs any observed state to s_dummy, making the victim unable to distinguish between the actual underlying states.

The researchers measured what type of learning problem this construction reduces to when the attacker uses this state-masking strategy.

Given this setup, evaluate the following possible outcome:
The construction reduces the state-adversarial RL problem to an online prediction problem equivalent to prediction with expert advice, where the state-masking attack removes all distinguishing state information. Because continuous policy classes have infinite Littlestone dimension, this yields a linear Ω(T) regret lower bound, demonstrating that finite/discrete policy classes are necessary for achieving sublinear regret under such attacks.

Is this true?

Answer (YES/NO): NO